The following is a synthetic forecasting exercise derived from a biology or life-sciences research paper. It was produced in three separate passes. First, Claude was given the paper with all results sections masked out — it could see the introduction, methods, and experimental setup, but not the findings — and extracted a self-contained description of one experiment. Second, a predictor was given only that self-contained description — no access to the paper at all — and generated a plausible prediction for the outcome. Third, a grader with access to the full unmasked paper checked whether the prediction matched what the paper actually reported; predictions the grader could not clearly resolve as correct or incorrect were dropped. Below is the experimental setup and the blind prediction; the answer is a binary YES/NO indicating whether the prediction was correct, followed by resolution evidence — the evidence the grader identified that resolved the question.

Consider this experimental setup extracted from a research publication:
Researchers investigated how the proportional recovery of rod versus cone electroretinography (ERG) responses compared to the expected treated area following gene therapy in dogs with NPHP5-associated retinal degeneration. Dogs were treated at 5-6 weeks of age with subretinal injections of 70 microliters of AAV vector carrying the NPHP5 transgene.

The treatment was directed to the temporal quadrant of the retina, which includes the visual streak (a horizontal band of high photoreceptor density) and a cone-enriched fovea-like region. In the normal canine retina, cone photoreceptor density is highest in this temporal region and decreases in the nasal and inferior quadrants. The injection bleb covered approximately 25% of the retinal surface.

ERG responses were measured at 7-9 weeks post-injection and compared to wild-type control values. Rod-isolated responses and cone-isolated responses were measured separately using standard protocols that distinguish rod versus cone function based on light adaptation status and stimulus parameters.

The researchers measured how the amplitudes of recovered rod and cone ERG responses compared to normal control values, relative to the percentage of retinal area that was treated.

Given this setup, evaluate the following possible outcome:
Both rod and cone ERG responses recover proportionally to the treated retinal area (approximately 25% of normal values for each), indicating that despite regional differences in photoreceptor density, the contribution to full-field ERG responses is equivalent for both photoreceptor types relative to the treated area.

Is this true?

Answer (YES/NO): NO